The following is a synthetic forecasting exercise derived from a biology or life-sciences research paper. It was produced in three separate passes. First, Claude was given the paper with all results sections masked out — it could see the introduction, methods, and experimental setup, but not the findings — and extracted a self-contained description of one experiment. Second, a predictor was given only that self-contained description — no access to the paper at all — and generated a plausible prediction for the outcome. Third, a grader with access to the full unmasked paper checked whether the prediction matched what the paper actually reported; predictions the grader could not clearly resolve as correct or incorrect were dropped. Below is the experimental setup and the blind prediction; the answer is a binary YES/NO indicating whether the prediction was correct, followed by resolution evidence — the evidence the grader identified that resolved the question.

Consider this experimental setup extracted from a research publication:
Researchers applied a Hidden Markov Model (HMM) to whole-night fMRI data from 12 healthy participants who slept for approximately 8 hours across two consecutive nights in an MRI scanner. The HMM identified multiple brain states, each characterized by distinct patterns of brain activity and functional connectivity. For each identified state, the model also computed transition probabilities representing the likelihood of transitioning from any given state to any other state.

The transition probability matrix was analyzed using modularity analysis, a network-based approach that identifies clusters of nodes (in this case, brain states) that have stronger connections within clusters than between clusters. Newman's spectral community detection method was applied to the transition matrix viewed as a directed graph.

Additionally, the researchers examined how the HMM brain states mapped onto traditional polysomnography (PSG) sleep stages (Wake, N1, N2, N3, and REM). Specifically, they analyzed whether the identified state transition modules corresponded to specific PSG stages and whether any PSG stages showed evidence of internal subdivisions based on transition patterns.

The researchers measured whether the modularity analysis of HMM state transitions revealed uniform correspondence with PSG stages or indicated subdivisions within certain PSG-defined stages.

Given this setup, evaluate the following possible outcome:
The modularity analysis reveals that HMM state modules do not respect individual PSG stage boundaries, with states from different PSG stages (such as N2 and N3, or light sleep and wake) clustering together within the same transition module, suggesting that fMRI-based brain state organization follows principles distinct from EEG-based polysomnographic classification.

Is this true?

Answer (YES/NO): NO